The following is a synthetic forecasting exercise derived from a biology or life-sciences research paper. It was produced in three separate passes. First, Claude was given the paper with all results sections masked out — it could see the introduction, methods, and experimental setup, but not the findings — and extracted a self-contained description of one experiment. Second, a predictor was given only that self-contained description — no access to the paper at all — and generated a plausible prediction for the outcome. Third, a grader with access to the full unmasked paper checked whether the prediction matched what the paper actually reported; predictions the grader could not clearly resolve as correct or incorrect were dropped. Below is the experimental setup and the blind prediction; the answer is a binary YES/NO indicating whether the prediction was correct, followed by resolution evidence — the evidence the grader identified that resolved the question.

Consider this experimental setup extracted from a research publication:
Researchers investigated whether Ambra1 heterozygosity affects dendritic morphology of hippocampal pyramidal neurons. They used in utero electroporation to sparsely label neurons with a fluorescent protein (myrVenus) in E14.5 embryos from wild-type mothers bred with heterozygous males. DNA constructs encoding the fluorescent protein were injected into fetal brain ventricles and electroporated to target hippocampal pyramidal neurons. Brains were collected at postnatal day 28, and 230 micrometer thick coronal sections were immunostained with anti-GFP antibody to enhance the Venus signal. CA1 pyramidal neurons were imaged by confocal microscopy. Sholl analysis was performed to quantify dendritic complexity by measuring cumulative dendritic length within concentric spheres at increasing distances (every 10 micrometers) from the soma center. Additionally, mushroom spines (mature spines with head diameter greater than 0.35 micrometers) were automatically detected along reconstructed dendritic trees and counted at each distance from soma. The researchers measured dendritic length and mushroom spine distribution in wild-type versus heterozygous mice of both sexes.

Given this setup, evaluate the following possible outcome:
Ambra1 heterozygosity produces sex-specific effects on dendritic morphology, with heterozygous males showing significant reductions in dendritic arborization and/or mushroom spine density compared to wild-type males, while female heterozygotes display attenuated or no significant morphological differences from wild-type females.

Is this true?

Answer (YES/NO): NO